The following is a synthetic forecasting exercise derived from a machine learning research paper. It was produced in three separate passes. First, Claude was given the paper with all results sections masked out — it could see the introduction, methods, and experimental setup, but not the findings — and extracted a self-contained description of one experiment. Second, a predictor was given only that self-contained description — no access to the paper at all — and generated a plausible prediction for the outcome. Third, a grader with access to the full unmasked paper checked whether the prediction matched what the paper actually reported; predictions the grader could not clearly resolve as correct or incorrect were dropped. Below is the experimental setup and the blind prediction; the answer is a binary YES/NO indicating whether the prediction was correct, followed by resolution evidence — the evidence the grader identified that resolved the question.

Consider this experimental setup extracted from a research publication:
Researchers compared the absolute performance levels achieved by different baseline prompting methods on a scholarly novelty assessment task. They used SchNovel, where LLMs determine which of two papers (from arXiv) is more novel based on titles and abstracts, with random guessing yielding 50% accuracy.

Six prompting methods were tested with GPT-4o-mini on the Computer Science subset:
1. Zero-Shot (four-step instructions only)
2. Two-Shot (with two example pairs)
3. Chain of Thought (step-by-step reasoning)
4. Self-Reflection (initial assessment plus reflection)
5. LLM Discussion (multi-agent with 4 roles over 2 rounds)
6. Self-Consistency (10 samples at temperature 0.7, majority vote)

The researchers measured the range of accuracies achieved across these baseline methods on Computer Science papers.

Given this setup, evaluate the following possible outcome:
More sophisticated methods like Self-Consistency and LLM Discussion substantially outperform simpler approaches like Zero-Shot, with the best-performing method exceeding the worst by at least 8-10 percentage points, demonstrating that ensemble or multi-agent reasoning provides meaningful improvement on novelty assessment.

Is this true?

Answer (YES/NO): NO